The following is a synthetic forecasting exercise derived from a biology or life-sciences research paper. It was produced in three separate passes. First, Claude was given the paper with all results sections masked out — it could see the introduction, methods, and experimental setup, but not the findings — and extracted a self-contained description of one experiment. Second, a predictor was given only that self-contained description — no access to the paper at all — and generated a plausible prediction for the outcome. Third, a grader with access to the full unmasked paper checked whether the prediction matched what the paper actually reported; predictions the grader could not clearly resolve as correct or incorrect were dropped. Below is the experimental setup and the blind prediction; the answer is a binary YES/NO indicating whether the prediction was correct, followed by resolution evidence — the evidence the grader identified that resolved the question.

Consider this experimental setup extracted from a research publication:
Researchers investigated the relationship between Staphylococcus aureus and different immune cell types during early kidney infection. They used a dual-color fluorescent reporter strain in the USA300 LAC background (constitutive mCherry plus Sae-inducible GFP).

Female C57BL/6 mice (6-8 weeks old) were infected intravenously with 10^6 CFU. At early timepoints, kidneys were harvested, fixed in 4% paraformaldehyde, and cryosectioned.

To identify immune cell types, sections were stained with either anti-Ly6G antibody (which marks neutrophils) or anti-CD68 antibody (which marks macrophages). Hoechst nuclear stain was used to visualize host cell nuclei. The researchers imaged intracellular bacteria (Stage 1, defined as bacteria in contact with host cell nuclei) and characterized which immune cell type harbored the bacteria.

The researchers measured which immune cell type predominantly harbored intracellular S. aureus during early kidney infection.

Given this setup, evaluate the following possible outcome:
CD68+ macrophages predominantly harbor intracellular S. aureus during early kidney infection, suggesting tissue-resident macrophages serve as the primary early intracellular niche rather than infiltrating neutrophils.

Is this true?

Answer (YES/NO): NO